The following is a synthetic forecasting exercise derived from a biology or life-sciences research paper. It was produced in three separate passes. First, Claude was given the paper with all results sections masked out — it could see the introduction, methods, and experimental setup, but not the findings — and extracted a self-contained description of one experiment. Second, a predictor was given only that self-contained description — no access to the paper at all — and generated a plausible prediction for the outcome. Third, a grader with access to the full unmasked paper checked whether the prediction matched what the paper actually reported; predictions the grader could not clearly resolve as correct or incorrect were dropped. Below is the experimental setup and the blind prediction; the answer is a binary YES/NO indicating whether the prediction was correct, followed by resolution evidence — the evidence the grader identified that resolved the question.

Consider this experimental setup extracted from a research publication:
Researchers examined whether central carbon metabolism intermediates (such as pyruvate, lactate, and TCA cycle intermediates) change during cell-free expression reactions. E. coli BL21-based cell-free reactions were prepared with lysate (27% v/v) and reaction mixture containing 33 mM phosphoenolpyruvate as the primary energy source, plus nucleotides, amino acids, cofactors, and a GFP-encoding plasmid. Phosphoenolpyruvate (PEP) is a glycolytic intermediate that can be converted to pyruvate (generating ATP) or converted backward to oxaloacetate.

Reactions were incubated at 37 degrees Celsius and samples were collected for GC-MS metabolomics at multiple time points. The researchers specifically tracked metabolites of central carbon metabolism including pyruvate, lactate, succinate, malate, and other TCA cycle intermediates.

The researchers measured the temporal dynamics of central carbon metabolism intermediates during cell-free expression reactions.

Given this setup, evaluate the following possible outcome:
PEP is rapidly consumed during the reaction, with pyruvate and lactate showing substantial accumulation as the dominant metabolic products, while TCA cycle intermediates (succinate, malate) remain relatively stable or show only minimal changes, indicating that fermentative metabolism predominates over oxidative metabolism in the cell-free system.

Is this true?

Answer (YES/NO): NO